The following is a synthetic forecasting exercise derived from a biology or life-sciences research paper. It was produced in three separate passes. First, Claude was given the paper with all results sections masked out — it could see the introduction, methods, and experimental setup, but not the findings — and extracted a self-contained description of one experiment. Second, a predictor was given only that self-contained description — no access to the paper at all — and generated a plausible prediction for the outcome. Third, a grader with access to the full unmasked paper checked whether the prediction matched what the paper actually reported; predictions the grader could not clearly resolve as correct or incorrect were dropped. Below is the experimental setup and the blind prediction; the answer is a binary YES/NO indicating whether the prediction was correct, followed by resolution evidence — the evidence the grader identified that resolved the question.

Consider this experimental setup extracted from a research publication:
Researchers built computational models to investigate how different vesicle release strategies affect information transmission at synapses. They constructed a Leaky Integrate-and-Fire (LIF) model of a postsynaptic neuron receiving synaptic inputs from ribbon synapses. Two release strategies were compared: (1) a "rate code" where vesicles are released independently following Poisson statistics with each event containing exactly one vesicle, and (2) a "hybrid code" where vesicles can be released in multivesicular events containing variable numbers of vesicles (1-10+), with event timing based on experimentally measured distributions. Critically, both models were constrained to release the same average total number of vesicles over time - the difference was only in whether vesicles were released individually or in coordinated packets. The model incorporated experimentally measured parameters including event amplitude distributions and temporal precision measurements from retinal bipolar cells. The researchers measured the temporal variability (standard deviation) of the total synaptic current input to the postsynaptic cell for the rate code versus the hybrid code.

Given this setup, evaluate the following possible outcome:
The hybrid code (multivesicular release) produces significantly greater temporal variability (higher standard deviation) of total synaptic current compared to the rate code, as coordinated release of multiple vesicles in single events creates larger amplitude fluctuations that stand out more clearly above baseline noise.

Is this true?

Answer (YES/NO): NO